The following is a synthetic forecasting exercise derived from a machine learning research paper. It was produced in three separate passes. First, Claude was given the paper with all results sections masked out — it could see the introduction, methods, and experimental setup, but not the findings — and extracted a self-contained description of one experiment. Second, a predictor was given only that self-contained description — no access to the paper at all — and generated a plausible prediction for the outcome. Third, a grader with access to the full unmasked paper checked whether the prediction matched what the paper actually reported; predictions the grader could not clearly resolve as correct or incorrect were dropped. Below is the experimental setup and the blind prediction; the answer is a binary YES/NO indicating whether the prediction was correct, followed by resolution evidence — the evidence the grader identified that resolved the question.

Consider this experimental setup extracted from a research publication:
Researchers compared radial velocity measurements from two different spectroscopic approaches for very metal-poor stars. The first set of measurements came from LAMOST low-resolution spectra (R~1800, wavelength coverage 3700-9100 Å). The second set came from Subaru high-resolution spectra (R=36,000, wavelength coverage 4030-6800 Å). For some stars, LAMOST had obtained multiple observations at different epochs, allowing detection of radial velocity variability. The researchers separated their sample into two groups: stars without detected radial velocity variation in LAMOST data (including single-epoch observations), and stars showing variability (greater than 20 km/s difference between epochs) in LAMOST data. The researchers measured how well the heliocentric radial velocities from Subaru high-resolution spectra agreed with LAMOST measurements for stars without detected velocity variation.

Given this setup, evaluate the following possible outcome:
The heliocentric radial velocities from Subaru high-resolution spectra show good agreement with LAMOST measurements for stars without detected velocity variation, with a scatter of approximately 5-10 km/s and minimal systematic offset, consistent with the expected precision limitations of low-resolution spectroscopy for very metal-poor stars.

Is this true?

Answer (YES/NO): NO